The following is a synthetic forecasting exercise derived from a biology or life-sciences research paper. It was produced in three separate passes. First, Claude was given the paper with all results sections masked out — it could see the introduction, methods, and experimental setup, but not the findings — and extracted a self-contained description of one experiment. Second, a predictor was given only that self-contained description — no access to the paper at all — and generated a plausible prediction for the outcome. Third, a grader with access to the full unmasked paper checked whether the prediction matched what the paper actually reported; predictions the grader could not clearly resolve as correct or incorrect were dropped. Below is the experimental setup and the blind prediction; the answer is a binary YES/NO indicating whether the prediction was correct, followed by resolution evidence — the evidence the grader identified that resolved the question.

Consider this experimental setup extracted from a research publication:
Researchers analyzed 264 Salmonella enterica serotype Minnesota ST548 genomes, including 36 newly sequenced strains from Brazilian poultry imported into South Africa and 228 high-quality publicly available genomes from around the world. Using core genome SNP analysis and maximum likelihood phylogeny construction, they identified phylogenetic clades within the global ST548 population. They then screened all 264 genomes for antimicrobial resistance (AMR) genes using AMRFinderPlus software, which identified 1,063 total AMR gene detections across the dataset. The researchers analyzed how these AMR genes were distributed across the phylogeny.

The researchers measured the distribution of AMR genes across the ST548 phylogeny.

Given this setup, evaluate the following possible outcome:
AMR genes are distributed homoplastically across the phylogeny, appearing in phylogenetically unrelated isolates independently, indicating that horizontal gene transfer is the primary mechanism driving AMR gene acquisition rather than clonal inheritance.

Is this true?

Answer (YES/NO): NO